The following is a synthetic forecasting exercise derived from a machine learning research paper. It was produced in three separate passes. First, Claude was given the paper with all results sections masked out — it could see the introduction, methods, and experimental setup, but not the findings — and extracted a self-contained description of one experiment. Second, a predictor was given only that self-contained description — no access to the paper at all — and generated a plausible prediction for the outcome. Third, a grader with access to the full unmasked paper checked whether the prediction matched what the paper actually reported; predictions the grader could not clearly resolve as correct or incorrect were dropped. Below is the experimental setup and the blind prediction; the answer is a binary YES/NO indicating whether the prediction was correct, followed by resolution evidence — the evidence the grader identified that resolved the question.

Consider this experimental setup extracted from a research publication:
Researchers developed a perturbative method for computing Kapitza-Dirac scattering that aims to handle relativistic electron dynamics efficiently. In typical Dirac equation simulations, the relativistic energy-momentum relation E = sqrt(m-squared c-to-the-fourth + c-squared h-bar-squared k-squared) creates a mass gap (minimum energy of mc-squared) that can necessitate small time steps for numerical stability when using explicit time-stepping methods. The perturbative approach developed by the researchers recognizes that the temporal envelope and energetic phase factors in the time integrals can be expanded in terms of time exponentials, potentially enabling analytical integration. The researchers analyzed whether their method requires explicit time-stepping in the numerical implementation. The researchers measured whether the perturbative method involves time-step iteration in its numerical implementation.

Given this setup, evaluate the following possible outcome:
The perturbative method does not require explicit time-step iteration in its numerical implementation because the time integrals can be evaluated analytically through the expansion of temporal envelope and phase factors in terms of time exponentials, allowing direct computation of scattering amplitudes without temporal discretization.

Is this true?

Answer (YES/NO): YES